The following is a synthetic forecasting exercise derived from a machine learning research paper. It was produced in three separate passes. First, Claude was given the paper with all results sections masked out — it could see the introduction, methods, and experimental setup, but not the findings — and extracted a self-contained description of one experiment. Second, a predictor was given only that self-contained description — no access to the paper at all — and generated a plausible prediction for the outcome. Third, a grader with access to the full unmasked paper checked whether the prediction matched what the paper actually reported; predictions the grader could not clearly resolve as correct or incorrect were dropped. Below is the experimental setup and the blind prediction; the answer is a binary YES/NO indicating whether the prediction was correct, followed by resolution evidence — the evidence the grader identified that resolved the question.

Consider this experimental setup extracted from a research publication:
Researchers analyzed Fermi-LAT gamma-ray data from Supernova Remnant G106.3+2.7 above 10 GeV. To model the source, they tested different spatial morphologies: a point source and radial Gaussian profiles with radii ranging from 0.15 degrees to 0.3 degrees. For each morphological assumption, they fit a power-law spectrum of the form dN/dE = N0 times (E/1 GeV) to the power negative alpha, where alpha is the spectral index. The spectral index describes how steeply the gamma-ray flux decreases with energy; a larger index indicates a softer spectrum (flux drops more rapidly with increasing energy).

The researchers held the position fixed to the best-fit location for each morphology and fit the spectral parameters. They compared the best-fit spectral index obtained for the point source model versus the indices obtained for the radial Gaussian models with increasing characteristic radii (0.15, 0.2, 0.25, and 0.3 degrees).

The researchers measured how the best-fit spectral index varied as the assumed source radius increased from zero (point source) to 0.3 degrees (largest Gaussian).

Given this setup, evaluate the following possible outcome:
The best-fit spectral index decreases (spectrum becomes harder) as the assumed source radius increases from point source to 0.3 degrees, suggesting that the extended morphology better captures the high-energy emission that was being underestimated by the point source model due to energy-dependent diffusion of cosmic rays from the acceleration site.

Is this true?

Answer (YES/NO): NO